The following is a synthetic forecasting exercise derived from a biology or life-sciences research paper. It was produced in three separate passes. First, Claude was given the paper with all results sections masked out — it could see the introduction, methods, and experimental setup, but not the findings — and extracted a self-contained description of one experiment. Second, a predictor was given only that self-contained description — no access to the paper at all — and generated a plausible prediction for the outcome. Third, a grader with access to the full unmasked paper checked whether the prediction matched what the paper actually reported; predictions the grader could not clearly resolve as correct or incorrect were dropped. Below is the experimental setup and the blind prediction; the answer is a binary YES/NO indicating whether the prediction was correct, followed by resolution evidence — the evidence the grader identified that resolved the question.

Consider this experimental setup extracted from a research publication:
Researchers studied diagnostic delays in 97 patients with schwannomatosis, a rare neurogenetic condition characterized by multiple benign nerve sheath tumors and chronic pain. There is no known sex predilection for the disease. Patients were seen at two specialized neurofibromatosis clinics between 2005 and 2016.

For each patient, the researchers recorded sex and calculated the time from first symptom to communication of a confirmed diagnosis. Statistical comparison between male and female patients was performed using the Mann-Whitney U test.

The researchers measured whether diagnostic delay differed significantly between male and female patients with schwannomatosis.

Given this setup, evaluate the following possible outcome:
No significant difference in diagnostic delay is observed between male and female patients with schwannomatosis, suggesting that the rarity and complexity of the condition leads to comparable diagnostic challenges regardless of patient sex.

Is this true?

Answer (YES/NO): YES